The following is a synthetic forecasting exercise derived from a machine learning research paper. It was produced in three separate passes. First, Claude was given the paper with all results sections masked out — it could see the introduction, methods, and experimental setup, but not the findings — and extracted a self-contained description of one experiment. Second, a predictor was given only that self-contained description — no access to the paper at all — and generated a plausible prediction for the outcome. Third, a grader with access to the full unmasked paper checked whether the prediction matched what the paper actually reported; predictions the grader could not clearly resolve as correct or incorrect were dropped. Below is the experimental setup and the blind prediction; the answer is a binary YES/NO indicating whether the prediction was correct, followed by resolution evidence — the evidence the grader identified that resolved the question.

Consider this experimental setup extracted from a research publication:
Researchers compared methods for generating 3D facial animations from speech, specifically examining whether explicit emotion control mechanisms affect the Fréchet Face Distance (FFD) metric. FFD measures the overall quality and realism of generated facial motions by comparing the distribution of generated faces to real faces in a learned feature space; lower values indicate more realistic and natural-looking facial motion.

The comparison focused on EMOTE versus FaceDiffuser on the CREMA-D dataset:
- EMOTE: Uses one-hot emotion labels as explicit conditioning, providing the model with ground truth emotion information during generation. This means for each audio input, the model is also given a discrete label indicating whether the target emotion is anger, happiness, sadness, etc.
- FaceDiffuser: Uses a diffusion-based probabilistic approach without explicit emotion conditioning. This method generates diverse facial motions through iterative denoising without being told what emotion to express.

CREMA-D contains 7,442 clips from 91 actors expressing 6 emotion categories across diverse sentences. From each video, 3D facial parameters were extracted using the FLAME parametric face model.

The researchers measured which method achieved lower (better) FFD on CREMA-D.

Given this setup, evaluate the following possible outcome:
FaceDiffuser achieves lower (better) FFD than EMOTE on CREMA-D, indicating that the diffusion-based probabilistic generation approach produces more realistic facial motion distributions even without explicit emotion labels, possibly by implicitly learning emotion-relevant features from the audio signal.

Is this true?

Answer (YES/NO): YES